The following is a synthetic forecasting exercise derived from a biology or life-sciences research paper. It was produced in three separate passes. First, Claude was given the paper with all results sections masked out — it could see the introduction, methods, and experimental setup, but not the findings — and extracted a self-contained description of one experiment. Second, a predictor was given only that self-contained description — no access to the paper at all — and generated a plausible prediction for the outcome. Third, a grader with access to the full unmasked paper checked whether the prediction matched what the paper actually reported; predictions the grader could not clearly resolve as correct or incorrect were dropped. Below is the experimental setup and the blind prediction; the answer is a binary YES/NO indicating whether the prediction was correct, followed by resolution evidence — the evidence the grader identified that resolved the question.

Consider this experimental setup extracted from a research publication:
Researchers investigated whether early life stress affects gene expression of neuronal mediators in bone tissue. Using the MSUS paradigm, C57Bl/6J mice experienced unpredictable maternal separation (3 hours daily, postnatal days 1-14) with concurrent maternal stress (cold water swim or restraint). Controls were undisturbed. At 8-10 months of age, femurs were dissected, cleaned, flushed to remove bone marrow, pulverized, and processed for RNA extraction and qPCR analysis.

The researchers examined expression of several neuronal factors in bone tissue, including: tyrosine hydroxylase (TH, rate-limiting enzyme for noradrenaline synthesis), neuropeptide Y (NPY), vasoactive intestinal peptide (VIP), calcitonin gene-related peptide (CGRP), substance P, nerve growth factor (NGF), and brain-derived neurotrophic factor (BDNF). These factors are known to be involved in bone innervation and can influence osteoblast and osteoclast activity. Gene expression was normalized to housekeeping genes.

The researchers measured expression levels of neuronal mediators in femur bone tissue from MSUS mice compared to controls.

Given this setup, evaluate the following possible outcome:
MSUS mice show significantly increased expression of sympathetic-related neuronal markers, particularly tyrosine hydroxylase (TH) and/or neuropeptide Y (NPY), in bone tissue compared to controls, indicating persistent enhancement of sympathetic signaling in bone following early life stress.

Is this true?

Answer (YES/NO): NO